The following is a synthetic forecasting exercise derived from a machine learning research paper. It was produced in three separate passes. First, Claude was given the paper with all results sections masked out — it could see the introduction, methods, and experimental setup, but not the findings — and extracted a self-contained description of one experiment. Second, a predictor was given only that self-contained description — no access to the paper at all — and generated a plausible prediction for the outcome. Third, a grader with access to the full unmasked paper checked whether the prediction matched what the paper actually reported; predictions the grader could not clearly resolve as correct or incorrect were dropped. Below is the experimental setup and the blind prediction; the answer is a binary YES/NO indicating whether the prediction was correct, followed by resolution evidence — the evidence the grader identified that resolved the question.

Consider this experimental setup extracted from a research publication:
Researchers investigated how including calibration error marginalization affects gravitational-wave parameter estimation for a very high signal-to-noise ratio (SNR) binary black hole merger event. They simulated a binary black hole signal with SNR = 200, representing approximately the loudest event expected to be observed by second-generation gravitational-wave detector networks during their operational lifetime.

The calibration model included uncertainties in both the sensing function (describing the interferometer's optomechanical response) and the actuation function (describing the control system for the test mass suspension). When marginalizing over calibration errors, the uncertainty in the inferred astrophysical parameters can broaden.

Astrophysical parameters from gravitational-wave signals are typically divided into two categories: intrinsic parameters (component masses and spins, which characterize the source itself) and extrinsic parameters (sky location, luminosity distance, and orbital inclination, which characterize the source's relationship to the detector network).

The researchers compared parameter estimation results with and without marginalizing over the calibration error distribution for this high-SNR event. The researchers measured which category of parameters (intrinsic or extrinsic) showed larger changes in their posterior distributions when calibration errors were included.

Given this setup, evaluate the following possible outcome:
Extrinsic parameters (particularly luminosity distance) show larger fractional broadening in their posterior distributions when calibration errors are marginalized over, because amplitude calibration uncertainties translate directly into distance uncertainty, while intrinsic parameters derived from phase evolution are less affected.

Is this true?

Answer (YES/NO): NO